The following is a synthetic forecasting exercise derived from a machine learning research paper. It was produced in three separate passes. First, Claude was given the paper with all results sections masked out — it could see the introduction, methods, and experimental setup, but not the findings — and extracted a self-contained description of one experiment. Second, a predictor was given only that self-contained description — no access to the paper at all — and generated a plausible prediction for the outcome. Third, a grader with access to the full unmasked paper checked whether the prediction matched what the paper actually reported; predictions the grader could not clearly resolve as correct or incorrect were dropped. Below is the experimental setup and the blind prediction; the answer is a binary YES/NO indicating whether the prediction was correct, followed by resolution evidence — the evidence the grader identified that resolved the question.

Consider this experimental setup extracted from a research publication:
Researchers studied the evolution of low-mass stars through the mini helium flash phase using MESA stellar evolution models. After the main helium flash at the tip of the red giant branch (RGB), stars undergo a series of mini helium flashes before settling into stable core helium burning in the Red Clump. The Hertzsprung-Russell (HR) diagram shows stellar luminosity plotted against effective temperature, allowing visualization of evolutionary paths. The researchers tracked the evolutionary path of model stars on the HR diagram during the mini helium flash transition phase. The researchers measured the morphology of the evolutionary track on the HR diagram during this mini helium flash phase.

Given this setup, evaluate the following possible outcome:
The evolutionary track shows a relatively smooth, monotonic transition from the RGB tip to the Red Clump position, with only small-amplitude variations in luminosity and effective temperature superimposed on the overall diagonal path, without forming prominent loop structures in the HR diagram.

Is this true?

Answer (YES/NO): NO